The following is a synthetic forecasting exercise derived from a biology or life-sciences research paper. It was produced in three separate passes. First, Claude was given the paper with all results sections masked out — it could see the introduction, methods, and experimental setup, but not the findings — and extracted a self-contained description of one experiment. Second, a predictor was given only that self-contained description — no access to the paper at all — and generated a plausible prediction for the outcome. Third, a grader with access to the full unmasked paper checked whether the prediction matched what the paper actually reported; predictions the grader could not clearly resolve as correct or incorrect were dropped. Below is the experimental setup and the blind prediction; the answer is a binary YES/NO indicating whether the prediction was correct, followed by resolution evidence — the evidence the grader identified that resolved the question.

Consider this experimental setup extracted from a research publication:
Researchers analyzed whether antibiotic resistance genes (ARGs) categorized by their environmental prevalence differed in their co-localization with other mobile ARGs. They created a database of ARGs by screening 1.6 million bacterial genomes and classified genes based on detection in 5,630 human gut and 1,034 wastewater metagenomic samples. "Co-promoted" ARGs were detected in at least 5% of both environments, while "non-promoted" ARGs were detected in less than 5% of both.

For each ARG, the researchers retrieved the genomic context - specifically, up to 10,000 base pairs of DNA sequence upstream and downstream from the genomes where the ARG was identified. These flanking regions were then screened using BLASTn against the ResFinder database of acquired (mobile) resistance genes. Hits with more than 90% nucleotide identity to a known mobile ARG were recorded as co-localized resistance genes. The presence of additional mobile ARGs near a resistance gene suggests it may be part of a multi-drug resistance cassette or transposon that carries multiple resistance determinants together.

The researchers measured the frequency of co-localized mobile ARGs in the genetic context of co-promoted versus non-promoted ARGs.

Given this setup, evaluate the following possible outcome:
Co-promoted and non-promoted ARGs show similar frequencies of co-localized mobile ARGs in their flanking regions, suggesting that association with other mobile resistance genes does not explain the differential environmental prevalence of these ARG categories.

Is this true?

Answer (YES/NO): NO